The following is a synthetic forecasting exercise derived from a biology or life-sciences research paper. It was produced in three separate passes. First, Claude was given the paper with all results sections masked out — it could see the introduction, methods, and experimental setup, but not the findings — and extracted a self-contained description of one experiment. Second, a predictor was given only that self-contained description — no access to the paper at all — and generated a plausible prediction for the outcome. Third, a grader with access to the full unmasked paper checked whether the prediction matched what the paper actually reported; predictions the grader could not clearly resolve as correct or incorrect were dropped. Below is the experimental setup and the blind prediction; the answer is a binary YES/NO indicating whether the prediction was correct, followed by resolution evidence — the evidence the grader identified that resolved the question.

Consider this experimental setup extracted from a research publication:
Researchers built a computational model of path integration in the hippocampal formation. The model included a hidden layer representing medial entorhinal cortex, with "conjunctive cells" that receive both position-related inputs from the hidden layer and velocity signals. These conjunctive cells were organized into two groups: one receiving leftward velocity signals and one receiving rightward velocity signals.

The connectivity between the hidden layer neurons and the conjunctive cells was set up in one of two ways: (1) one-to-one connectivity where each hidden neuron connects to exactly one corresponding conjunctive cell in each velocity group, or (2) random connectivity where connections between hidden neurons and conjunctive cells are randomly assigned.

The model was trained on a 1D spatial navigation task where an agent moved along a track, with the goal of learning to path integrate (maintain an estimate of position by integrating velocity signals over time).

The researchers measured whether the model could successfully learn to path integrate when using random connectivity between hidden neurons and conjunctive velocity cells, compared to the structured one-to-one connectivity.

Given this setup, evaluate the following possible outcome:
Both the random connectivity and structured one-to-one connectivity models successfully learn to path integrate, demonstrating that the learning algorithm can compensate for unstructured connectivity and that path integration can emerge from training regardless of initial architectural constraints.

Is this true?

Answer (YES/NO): YES